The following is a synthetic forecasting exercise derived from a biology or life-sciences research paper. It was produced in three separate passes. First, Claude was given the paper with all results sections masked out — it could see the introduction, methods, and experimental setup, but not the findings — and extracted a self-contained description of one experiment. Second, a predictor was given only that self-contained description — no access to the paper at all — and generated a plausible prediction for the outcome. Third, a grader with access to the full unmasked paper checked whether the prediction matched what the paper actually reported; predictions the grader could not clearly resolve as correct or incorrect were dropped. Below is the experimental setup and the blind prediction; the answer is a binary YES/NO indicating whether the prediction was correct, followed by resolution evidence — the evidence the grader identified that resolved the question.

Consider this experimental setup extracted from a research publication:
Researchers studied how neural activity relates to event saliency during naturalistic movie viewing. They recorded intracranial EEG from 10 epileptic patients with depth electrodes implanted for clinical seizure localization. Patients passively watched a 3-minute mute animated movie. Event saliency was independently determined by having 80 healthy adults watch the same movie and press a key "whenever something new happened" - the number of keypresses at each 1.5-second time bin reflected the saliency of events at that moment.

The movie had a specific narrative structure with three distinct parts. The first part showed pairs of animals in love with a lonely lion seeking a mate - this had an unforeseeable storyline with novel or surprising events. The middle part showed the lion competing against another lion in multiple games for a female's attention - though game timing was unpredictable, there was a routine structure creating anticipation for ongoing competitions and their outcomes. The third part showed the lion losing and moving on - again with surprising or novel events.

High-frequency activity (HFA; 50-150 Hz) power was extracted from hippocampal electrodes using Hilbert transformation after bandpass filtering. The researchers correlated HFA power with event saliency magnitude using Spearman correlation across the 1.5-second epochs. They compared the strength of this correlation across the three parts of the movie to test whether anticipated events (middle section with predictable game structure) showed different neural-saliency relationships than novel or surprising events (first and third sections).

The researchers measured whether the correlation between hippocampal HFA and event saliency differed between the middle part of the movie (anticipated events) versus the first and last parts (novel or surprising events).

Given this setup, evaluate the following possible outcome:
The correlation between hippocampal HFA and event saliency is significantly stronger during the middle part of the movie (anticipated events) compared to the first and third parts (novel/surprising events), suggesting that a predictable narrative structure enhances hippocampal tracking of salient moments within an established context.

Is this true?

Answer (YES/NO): NO